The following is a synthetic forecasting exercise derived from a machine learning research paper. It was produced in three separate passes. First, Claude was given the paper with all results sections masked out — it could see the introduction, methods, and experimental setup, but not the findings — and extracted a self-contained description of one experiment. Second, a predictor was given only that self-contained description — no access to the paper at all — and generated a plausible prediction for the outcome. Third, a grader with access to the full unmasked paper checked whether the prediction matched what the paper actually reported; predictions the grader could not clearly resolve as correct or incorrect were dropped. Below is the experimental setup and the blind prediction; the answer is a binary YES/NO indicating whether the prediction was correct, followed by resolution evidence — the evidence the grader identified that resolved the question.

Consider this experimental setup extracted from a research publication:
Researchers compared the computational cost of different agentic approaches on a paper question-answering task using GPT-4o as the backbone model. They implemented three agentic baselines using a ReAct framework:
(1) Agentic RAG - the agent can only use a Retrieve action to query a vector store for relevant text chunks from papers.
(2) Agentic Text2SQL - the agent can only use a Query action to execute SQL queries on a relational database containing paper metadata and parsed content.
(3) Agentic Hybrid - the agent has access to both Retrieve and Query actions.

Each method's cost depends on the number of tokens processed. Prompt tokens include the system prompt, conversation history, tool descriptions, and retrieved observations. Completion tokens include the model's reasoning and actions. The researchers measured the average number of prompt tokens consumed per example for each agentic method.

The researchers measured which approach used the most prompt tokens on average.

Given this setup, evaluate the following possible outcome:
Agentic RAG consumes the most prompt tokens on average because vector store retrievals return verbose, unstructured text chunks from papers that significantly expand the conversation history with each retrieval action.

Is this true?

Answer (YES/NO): NO